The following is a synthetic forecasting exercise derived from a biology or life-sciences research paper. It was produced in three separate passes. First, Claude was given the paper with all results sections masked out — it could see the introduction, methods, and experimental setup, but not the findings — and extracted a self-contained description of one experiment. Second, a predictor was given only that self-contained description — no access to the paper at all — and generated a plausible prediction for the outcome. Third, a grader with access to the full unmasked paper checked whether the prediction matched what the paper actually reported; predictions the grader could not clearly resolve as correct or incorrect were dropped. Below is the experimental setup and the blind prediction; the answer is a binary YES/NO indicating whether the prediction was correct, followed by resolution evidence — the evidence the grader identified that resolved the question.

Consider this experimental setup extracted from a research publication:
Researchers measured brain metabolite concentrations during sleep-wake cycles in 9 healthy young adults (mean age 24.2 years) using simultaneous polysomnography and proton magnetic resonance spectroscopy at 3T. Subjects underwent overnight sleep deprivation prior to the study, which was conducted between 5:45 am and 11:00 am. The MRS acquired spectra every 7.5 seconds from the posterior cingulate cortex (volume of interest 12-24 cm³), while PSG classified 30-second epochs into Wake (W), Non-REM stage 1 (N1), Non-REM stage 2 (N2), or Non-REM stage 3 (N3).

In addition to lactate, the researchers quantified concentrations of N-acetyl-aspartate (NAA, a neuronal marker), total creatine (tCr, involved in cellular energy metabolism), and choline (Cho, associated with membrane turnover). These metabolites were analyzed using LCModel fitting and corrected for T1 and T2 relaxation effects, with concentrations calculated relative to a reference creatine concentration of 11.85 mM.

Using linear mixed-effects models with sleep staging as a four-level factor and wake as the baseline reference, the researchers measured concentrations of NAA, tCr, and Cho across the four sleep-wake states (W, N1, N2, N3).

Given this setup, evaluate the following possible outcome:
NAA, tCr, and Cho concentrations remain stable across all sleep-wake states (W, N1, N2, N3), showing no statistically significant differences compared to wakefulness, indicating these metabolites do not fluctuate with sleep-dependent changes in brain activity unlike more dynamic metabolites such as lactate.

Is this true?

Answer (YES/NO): YES